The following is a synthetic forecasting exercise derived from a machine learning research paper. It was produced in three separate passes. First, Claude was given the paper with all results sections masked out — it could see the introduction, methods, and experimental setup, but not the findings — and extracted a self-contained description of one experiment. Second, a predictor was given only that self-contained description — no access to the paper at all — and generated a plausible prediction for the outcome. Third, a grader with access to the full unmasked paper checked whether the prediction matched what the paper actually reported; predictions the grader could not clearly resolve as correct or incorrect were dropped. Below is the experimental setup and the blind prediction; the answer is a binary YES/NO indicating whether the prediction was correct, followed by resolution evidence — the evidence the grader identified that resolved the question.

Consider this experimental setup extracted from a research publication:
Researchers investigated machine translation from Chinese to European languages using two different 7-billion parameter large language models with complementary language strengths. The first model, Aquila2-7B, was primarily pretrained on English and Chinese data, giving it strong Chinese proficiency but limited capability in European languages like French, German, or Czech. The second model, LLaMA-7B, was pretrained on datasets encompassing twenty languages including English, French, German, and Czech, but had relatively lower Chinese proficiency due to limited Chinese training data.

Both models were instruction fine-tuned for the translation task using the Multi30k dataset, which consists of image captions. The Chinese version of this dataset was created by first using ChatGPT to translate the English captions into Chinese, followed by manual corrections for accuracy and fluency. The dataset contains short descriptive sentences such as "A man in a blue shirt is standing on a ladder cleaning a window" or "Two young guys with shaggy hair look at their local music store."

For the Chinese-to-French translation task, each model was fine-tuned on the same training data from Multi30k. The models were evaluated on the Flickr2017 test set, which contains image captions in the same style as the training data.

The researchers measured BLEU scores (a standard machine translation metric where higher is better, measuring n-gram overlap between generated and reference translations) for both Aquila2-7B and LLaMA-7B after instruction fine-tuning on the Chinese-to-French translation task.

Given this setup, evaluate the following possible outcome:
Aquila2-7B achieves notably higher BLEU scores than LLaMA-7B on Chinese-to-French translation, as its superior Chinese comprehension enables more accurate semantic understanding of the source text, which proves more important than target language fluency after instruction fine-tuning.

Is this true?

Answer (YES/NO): NO